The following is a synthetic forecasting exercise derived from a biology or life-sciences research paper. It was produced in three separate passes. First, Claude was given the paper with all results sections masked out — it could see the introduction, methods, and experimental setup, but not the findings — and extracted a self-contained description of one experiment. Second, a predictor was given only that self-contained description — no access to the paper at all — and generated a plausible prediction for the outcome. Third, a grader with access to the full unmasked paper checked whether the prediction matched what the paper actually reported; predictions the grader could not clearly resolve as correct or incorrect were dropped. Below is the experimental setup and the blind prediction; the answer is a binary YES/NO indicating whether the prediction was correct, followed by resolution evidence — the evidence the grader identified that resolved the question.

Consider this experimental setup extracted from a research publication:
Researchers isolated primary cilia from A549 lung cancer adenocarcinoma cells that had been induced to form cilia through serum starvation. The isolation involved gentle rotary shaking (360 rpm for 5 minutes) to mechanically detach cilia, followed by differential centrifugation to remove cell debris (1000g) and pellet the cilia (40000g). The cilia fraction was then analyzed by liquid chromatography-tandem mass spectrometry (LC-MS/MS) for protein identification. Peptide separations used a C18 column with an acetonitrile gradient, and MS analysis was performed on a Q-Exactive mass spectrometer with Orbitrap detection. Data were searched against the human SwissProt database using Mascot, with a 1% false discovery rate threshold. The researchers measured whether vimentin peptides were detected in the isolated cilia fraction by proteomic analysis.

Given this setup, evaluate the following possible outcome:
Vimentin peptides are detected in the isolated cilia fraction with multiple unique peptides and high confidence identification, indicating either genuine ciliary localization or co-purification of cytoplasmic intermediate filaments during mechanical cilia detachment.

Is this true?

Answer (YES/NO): YES